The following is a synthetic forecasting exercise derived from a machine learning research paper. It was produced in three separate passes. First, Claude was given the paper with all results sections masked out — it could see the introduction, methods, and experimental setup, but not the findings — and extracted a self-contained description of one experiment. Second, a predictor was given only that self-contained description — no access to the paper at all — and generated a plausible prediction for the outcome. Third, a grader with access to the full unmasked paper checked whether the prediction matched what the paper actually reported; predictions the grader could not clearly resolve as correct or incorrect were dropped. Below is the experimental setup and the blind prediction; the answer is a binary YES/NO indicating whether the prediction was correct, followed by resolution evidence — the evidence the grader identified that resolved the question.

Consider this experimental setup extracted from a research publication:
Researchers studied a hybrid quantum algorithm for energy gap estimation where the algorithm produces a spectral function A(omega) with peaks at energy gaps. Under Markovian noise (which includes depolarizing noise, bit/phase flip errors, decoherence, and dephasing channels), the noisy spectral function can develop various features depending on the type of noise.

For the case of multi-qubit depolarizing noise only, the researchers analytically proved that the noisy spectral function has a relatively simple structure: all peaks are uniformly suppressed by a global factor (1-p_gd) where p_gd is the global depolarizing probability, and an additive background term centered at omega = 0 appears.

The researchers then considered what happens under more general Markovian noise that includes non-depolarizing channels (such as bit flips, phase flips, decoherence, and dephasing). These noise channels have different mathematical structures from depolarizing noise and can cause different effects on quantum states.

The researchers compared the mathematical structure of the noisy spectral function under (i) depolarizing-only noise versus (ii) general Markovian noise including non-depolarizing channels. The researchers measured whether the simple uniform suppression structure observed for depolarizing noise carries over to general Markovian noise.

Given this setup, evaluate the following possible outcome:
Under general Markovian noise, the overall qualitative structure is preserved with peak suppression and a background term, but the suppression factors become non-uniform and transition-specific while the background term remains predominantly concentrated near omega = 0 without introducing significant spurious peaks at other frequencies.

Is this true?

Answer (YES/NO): NO